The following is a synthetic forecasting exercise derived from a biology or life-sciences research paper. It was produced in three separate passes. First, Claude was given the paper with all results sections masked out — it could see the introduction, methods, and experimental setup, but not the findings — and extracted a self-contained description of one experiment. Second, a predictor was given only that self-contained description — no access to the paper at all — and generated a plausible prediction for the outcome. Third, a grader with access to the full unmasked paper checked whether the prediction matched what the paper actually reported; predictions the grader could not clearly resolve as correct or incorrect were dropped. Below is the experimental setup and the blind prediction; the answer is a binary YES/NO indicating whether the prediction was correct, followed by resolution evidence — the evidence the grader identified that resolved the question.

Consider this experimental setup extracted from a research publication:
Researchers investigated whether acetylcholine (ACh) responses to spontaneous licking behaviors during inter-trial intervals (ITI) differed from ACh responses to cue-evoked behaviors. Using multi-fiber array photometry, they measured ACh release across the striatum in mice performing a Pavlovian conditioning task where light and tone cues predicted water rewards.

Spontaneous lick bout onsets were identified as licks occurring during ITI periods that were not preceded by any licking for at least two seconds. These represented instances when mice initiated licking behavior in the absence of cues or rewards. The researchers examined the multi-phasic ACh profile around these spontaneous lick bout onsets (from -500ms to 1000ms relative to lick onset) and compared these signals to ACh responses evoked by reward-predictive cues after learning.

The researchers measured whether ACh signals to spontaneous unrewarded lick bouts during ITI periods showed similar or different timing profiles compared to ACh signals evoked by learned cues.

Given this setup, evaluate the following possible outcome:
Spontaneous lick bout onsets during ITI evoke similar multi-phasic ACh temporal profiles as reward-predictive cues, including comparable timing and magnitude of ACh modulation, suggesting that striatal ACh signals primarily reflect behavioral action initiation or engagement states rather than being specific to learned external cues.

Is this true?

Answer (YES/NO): NO